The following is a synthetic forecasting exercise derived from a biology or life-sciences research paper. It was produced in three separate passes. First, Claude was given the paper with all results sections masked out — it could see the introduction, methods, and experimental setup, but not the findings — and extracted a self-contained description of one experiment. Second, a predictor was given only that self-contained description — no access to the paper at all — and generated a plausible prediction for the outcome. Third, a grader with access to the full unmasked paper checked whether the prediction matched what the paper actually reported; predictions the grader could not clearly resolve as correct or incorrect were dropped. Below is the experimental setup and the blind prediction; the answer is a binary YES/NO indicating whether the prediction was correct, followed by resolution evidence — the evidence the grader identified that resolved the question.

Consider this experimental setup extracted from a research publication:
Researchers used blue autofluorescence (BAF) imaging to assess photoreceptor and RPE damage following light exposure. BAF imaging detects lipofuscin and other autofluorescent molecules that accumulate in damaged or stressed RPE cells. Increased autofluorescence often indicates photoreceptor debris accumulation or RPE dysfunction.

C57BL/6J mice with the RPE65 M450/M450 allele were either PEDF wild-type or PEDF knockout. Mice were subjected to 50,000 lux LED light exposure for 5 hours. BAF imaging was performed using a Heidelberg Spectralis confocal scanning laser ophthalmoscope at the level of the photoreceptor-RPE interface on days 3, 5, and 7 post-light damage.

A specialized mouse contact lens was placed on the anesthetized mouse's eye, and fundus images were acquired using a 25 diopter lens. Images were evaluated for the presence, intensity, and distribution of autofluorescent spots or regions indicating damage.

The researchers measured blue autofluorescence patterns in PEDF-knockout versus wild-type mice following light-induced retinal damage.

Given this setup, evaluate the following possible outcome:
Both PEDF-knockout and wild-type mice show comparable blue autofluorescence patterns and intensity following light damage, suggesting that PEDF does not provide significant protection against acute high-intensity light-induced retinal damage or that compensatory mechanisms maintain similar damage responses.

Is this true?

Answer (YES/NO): NO